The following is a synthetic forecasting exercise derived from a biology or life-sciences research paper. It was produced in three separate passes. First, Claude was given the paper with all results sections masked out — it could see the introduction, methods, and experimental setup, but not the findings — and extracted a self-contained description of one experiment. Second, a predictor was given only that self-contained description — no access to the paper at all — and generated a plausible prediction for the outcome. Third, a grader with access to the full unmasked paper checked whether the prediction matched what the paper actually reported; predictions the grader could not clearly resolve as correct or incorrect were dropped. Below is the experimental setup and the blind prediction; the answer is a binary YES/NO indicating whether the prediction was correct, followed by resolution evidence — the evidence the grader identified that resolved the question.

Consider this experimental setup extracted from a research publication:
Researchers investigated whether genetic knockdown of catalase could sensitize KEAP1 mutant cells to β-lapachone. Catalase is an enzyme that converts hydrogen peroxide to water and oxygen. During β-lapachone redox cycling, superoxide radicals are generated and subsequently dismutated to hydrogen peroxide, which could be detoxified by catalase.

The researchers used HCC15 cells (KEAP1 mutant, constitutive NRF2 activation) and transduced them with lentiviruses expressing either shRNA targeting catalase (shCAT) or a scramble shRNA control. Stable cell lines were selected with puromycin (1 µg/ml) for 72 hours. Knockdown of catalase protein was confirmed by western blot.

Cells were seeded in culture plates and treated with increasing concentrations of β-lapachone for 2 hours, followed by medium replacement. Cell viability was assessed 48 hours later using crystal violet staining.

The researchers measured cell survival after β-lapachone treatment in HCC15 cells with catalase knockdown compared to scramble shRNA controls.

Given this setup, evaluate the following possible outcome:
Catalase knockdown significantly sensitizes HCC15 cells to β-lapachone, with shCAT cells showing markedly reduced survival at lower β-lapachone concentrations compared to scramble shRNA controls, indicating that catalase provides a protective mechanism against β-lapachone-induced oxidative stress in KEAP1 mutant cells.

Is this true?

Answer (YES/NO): NO